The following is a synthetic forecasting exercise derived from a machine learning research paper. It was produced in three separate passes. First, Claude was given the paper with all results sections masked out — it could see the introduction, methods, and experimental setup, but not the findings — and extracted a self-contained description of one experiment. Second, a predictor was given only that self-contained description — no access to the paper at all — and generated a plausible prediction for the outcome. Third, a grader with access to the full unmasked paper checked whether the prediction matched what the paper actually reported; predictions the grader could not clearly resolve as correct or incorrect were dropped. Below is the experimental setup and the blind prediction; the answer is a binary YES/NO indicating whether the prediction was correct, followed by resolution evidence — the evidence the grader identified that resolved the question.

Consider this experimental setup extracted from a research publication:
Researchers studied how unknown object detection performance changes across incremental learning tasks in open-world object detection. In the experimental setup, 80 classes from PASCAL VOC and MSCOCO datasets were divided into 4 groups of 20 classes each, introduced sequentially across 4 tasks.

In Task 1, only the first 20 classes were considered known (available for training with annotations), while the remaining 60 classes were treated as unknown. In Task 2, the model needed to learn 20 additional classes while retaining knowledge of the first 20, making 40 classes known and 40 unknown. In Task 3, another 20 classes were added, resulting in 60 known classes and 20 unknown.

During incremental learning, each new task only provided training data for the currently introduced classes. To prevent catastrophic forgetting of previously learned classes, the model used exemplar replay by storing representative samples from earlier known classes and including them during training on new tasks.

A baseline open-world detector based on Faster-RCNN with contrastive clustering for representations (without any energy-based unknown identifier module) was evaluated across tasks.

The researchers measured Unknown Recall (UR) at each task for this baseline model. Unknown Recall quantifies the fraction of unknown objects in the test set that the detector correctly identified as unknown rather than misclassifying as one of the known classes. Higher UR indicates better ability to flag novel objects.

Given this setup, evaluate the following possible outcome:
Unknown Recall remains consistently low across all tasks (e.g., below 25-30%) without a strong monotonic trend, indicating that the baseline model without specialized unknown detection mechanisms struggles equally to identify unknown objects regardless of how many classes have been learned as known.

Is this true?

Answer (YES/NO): NO